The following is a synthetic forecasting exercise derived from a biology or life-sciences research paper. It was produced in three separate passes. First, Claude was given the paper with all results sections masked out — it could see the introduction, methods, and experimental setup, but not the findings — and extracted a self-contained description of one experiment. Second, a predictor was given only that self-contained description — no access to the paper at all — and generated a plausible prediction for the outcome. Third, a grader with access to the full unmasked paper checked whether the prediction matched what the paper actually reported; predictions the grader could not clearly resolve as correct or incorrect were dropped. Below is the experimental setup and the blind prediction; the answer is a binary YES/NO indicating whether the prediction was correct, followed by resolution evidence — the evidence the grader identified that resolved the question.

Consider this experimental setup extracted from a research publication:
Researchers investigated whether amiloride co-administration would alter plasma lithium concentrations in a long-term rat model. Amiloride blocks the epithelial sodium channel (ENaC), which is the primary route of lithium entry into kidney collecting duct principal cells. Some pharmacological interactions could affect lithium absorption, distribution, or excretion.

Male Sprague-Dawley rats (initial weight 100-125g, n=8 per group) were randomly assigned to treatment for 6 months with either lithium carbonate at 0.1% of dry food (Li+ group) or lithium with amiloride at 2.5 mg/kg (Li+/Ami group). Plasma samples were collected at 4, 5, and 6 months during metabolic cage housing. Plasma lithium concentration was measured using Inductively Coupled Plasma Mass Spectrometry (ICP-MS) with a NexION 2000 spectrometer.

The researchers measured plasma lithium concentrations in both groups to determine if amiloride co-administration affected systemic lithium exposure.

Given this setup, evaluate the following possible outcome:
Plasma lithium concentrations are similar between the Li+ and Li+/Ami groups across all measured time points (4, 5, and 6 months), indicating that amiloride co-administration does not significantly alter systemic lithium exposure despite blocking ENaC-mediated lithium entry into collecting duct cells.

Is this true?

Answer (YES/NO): NO